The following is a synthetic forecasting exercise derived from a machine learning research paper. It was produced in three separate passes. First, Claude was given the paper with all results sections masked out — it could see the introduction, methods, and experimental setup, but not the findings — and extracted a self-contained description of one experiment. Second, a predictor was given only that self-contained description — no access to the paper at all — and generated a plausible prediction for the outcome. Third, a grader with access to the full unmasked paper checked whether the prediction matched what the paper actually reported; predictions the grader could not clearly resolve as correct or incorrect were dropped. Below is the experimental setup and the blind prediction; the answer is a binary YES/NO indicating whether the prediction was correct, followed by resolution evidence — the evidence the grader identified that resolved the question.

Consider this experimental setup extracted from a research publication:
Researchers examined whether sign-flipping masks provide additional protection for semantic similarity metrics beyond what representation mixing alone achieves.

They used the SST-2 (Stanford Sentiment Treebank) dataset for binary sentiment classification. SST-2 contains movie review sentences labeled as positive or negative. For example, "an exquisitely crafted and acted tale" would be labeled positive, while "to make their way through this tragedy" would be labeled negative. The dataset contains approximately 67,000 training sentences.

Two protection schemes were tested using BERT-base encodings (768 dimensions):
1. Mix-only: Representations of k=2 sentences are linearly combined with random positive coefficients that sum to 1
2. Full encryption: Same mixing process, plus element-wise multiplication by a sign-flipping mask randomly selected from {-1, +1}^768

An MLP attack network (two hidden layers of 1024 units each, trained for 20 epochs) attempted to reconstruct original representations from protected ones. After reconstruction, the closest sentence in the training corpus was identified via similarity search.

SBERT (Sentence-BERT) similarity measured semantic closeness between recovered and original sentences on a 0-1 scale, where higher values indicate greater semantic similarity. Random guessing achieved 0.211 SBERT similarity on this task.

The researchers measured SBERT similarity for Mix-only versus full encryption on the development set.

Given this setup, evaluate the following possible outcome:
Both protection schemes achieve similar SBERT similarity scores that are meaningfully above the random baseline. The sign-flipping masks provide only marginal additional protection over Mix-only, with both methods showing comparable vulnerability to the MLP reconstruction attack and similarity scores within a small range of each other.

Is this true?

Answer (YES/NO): NO